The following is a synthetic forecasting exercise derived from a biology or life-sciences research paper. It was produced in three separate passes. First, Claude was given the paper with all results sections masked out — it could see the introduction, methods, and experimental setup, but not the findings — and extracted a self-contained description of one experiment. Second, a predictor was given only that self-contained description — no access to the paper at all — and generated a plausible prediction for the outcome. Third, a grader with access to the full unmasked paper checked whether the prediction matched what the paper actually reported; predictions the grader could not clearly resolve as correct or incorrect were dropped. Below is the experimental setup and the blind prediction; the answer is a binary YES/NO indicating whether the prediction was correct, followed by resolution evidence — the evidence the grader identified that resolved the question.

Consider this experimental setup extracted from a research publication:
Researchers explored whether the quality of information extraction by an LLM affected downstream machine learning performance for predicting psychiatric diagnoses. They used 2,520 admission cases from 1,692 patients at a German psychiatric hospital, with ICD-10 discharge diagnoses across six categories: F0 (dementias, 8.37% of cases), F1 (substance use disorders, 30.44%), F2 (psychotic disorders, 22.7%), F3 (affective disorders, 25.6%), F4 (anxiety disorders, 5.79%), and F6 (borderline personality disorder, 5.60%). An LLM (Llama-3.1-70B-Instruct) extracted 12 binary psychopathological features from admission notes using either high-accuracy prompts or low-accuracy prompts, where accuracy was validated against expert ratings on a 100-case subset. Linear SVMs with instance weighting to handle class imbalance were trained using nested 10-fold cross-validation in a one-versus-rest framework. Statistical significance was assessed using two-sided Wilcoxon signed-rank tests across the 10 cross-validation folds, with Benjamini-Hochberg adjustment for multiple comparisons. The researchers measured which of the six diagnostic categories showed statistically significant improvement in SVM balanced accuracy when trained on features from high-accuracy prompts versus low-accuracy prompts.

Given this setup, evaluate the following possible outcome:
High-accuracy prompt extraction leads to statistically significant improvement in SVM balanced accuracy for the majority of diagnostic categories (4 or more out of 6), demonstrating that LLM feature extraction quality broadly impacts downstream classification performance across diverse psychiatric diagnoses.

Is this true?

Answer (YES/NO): NO